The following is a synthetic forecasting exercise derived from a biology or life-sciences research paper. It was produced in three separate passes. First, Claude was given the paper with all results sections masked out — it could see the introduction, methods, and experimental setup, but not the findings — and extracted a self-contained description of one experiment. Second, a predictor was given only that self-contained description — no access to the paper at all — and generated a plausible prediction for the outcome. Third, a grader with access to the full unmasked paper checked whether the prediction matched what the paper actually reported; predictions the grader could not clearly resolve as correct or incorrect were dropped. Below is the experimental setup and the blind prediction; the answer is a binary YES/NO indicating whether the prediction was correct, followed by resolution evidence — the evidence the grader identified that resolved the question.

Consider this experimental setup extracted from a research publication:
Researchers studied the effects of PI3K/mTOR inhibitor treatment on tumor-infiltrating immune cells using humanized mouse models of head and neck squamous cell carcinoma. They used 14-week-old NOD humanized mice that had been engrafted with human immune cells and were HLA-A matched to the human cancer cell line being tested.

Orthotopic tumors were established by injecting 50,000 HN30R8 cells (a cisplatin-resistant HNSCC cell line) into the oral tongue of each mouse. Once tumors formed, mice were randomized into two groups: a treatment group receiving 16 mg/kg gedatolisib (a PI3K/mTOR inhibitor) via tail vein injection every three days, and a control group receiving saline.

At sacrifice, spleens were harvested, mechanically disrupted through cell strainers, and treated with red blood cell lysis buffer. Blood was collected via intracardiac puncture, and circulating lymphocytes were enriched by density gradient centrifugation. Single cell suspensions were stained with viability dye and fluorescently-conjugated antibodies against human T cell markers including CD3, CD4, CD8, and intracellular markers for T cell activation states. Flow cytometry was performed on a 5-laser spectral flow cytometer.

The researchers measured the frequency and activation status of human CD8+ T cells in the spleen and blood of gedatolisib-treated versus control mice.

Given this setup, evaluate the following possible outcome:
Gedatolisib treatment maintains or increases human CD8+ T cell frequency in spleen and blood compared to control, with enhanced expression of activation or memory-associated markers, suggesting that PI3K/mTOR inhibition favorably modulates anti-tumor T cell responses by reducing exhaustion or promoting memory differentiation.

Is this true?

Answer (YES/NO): NO